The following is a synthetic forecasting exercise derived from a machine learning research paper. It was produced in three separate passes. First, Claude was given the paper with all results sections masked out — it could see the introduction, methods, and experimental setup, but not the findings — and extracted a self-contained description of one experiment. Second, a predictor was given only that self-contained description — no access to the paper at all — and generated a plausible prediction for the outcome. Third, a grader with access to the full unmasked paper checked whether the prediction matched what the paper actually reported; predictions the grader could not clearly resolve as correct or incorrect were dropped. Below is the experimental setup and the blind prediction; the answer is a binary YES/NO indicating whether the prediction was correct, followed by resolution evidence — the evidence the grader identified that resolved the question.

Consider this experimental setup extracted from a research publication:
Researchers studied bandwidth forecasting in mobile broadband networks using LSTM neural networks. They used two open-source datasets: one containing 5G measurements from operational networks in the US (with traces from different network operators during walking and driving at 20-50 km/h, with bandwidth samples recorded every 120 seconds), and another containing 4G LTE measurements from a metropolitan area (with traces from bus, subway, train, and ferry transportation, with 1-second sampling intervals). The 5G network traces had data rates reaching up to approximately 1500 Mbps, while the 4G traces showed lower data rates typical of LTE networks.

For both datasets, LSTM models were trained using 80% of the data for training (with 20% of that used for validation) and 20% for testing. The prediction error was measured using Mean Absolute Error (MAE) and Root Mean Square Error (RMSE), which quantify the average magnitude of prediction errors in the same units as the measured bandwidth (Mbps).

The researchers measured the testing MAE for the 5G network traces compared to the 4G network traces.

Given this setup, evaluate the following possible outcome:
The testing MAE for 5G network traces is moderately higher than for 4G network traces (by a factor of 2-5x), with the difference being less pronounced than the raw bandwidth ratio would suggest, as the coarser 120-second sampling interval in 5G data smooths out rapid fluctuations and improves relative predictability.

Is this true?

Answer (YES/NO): NO